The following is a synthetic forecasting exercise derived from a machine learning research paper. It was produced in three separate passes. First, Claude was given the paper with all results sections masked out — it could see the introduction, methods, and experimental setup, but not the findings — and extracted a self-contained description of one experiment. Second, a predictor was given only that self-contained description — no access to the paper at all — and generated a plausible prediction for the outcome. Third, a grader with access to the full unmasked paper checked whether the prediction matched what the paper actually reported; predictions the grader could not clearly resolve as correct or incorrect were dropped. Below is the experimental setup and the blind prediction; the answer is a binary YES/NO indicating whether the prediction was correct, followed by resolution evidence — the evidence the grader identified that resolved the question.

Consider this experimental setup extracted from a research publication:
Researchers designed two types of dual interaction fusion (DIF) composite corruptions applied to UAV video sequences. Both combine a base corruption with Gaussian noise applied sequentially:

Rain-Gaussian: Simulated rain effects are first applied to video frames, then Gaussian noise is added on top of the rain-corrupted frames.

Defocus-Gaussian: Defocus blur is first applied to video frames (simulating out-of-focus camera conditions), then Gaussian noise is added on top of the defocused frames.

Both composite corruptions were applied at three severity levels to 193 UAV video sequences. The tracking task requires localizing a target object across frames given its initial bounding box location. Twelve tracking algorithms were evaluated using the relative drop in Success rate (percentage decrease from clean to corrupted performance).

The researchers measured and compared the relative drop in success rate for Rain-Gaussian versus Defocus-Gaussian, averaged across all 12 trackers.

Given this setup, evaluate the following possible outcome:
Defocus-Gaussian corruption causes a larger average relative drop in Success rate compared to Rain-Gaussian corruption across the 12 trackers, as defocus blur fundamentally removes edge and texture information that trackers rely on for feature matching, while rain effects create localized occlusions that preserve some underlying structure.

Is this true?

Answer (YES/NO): NO